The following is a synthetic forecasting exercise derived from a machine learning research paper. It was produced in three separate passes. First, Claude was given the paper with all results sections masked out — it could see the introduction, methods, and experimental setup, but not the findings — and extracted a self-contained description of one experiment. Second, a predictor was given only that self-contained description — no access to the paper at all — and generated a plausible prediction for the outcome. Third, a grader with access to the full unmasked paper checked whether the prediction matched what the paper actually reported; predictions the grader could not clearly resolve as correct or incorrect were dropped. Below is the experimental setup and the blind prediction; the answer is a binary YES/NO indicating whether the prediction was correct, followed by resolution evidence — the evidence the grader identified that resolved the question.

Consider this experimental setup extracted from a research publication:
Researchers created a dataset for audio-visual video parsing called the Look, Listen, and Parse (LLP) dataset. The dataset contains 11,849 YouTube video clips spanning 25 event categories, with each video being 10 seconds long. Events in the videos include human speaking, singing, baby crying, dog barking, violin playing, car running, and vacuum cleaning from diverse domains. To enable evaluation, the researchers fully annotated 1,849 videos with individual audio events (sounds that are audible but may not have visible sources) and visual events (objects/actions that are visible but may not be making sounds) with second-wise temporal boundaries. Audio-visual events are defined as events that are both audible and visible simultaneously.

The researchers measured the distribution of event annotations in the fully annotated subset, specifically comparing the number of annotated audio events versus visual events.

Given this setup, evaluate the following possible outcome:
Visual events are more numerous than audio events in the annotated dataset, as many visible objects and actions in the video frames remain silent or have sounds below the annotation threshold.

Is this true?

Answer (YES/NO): NO